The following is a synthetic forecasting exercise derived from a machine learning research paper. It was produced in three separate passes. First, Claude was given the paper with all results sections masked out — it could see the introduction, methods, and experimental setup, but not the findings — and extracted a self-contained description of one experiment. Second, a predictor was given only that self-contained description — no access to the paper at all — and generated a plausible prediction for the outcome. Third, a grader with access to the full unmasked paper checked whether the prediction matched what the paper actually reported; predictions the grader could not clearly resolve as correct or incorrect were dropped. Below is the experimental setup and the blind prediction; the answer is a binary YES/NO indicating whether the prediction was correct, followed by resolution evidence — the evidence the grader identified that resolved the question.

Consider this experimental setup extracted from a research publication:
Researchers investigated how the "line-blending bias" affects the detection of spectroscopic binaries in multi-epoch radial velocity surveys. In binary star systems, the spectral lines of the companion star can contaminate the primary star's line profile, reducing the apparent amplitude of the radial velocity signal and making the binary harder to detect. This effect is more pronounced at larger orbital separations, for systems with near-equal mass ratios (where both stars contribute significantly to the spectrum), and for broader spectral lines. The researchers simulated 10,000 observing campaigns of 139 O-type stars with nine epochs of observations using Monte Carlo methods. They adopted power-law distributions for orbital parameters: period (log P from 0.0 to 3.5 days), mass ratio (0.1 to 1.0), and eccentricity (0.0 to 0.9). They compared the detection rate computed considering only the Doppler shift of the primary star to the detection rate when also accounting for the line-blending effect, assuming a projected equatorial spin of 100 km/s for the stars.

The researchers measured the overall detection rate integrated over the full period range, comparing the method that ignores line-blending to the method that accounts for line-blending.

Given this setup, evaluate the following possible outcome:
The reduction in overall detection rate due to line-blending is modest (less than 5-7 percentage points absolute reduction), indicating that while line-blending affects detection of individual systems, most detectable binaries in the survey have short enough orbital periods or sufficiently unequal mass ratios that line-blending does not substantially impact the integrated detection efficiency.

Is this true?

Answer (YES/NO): NO